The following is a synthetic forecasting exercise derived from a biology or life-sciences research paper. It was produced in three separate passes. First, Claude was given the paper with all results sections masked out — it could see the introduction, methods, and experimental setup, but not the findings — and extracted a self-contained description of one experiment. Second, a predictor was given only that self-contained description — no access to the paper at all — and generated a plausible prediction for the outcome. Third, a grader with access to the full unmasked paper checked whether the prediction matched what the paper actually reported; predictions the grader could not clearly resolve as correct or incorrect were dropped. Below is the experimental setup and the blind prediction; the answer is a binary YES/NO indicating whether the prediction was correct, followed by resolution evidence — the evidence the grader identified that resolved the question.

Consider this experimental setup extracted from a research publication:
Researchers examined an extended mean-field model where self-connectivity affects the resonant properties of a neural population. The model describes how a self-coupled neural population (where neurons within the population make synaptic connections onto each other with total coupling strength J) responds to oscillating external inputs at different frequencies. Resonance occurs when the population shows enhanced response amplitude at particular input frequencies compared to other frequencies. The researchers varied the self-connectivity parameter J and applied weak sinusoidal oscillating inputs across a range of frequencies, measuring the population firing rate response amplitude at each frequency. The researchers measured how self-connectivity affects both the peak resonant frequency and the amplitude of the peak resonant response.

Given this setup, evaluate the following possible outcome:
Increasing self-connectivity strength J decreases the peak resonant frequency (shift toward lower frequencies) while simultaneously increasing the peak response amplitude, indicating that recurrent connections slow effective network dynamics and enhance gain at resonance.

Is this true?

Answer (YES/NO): NO